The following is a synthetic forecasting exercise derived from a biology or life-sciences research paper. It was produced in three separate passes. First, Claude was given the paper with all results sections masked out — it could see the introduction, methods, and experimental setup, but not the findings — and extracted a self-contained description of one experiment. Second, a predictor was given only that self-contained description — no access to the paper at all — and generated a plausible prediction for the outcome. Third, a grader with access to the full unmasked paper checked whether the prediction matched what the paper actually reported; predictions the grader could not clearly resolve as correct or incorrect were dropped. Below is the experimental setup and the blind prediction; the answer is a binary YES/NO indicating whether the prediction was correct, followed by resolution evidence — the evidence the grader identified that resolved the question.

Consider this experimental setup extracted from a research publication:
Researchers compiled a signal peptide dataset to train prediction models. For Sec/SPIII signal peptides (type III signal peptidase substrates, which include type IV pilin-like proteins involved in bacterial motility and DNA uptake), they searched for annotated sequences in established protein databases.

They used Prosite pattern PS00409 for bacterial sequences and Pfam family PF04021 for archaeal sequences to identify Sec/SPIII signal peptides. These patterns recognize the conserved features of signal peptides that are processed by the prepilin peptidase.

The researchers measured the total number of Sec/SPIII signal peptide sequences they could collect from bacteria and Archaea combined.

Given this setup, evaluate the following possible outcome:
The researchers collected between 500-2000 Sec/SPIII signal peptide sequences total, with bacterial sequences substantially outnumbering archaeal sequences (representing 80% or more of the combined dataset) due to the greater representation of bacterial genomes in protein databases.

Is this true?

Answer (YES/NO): NO